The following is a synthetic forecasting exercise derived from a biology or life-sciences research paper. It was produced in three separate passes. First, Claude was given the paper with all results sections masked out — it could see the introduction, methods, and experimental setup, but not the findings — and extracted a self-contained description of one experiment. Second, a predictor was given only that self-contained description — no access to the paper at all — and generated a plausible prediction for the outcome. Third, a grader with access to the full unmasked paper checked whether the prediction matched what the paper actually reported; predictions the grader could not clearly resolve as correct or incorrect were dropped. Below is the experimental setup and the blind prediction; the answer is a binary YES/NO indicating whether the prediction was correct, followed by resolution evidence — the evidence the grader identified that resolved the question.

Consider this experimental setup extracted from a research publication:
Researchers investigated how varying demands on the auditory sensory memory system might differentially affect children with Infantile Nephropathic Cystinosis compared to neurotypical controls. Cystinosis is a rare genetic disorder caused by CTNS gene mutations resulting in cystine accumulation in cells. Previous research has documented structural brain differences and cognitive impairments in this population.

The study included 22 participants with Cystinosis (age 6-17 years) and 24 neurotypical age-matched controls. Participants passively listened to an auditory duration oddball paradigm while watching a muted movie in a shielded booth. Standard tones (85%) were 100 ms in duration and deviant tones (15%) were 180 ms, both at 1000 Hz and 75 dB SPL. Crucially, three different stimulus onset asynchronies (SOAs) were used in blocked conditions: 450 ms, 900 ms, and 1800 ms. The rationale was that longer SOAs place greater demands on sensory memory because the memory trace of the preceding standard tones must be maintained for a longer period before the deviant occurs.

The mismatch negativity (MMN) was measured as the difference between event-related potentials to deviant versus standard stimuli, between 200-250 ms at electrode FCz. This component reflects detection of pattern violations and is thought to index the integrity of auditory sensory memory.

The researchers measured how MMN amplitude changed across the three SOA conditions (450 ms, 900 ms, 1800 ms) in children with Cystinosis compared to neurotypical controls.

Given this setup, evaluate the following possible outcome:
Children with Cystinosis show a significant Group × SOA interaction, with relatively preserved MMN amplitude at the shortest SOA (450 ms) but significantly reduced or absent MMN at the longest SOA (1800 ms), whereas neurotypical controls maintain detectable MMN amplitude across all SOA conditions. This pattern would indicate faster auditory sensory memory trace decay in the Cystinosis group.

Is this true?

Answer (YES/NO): YES